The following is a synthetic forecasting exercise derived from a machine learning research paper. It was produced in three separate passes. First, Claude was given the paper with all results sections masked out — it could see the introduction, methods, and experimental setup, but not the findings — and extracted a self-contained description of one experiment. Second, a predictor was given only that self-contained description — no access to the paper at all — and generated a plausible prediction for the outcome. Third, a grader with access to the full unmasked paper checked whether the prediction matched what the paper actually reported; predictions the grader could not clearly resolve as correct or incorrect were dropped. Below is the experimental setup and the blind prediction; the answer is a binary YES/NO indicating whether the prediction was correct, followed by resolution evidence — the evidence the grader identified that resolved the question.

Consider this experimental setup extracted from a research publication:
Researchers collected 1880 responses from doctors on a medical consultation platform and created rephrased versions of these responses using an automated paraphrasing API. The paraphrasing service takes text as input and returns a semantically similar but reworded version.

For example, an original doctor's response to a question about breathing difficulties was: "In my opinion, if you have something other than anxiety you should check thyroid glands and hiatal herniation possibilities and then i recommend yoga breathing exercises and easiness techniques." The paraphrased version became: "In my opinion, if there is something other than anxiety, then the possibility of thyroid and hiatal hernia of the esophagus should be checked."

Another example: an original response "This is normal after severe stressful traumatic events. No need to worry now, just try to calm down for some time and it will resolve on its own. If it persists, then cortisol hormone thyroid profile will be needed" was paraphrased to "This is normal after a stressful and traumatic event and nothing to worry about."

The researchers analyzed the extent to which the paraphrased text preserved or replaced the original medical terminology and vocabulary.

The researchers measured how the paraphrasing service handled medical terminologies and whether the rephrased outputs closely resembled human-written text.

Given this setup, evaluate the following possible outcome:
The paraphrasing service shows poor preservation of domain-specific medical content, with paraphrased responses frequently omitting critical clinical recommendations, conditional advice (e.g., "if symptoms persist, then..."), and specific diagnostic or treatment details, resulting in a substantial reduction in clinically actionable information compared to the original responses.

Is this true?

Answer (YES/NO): NO